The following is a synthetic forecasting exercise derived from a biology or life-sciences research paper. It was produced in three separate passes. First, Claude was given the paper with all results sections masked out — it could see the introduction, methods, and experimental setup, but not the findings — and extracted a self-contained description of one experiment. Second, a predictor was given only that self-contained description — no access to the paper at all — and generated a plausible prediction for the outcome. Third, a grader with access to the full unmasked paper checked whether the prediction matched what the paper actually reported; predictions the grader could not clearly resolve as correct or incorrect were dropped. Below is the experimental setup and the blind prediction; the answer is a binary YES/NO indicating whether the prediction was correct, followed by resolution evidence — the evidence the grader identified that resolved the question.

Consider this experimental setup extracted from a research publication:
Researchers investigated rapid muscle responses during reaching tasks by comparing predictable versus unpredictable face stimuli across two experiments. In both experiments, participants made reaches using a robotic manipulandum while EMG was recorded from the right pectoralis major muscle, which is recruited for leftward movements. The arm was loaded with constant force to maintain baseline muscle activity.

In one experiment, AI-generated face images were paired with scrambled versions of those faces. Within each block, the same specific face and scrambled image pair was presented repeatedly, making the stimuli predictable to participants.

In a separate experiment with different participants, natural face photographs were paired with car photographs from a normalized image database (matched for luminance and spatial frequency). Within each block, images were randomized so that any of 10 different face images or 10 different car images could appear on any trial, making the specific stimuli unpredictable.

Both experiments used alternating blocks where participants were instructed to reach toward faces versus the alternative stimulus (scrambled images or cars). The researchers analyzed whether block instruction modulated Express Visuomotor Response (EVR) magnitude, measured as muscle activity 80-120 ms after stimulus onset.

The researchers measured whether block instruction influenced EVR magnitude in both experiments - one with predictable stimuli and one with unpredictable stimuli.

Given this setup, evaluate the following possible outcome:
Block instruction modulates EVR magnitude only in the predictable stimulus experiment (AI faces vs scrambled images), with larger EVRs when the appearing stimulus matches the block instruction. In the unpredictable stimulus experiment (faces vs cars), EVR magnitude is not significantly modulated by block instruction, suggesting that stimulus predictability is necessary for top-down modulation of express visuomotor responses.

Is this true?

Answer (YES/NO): NO